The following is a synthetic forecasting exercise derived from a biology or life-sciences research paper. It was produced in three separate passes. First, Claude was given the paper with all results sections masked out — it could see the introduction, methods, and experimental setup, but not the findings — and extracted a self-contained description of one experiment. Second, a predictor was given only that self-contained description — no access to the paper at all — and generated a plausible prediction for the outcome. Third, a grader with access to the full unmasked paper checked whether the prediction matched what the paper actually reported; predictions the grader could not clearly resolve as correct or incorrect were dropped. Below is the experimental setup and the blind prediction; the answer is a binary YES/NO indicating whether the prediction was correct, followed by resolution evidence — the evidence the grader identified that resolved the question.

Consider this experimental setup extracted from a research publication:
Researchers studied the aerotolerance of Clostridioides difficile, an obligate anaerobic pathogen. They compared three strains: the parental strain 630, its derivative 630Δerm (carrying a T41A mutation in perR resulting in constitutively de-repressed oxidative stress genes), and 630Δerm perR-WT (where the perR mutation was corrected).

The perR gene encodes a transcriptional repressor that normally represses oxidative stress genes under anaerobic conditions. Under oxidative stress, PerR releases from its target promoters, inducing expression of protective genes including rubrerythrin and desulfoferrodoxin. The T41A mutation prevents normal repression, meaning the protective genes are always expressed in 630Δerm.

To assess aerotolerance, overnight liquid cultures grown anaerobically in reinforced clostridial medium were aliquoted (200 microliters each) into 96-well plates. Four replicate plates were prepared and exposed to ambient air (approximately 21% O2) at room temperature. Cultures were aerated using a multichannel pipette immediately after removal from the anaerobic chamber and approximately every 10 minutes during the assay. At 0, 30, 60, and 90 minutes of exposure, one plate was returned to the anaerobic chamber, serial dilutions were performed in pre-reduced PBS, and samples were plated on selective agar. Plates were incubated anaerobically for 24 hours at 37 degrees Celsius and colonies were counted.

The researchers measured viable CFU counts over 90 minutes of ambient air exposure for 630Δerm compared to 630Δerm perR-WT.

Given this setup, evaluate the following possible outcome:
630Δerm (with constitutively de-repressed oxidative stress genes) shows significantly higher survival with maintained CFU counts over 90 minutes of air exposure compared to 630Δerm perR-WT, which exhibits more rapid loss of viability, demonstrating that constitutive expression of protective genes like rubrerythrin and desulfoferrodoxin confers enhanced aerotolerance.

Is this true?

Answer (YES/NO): YES